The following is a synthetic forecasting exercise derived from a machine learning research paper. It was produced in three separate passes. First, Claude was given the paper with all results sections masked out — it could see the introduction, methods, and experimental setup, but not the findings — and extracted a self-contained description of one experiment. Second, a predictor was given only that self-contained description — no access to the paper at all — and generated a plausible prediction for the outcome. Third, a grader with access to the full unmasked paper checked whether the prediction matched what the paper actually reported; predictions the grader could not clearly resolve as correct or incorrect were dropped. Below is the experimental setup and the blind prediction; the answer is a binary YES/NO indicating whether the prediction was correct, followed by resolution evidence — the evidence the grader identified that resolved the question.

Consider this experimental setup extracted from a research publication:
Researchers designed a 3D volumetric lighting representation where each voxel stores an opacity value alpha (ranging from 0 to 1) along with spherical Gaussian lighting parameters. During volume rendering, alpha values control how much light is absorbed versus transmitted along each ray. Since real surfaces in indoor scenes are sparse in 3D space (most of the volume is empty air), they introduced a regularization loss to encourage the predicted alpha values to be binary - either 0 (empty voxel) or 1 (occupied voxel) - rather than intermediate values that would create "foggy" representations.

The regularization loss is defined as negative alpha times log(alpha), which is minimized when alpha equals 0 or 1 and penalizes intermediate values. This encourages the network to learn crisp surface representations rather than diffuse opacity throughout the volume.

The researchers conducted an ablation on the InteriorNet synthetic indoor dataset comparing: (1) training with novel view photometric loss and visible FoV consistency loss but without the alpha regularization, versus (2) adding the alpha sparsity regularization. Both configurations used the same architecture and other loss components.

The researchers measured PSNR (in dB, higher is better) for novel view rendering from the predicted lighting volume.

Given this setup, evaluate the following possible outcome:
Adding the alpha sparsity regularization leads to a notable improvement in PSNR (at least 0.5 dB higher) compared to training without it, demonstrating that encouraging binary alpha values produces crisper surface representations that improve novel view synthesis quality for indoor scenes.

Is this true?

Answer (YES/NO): NO